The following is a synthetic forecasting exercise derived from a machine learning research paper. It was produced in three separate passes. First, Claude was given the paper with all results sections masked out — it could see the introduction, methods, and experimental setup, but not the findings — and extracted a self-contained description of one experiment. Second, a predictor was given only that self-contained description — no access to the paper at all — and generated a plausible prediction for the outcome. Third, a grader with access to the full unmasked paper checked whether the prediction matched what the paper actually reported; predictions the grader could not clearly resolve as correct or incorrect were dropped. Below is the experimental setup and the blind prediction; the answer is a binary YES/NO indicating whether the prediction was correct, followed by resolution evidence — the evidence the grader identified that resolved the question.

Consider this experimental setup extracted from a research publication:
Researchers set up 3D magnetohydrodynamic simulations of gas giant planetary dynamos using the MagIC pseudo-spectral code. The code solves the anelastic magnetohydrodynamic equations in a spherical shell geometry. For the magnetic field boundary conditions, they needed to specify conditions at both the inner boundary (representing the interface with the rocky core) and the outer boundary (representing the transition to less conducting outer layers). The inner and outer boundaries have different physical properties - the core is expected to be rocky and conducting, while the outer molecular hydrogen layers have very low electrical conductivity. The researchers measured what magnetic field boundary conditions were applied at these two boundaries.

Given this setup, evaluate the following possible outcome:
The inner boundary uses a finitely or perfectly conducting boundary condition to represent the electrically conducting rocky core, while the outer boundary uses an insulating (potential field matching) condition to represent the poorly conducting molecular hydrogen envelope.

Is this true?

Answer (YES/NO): YES